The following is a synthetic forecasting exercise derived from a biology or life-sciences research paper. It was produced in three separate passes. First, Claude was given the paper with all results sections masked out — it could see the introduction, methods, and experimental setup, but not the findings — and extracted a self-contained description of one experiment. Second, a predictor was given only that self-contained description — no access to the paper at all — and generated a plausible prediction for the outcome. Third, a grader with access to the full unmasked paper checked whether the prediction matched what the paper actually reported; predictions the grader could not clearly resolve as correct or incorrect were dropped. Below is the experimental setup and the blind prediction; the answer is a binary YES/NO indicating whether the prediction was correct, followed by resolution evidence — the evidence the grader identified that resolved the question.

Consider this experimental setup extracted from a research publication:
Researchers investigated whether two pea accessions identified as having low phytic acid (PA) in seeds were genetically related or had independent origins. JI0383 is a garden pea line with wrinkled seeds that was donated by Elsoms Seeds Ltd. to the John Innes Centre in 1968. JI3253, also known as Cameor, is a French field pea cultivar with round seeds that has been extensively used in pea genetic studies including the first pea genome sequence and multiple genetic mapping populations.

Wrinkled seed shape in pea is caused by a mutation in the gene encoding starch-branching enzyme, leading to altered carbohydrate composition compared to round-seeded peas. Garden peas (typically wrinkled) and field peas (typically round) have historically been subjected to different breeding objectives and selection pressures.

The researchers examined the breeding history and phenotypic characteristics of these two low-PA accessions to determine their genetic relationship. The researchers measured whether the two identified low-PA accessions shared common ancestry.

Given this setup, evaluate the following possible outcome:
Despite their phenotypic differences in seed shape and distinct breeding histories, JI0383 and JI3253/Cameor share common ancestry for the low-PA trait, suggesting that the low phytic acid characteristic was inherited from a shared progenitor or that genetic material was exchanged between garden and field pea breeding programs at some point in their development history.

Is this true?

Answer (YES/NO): NO